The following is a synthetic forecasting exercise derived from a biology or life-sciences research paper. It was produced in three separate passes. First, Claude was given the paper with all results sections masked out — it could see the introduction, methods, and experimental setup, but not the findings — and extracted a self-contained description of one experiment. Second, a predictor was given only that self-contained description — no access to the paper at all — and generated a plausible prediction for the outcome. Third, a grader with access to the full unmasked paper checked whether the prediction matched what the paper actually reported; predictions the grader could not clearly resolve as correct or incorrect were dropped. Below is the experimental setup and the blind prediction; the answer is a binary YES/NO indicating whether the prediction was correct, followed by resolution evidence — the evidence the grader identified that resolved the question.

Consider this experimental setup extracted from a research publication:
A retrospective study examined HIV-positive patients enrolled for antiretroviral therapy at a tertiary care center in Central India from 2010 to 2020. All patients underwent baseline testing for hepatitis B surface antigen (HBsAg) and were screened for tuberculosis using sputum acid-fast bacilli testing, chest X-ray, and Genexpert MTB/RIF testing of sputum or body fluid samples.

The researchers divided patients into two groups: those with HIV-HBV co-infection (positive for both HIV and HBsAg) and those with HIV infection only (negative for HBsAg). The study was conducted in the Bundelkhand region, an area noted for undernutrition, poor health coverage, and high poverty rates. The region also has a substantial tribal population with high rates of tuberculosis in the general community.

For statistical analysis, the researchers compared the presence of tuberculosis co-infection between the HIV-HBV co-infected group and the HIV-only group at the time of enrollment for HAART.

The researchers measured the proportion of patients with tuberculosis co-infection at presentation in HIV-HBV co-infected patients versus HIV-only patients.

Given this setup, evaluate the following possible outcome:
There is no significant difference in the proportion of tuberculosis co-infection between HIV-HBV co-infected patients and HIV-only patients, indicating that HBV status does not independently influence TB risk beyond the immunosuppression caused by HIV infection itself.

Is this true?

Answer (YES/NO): NO